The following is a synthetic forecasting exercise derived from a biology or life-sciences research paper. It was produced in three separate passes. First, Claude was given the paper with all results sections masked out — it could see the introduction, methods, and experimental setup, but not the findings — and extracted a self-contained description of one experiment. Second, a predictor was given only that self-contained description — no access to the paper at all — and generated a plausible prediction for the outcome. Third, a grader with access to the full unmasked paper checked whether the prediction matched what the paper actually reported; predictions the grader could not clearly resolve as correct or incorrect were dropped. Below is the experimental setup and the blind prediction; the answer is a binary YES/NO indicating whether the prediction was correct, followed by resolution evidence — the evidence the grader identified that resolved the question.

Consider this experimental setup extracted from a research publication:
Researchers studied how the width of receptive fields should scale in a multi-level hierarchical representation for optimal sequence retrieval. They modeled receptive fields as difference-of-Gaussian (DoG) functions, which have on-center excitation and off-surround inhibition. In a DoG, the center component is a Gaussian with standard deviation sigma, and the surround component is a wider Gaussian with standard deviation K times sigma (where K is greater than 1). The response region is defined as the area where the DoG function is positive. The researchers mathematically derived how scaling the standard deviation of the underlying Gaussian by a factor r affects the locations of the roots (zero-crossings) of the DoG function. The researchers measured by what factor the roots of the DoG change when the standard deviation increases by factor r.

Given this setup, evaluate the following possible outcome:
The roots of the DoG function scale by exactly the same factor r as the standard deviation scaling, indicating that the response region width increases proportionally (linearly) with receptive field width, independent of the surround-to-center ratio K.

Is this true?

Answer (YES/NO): YES